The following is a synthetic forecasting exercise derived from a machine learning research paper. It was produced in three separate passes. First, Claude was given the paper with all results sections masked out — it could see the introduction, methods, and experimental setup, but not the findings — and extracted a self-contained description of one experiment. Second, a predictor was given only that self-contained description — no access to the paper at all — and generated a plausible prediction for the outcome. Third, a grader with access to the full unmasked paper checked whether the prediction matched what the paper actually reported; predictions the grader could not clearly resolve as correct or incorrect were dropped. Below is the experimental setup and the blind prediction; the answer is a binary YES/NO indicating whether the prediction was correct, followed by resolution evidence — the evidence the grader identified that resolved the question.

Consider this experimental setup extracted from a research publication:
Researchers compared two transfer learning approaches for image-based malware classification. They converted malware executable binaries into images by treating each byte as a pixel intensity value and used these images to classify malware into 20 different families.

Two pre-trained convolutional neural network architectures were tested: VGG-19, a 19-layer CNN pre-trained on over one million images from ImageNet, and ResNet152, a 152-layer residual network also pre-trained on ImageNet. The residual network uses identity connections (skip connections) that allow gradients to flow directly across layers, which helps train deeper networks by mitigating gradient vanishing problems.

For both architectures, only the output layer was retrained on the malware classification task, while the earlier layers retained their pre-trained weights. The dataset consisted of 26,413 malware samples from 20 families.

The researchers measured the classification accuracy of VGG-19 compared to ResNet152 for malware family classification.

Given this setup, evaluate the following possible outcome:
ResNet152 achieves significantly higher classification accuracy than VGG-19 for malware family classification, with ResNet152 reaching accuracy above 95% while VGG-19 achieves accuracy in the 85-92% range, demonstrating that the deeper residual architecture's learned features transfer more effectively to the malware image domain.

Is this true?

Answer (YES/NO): NO